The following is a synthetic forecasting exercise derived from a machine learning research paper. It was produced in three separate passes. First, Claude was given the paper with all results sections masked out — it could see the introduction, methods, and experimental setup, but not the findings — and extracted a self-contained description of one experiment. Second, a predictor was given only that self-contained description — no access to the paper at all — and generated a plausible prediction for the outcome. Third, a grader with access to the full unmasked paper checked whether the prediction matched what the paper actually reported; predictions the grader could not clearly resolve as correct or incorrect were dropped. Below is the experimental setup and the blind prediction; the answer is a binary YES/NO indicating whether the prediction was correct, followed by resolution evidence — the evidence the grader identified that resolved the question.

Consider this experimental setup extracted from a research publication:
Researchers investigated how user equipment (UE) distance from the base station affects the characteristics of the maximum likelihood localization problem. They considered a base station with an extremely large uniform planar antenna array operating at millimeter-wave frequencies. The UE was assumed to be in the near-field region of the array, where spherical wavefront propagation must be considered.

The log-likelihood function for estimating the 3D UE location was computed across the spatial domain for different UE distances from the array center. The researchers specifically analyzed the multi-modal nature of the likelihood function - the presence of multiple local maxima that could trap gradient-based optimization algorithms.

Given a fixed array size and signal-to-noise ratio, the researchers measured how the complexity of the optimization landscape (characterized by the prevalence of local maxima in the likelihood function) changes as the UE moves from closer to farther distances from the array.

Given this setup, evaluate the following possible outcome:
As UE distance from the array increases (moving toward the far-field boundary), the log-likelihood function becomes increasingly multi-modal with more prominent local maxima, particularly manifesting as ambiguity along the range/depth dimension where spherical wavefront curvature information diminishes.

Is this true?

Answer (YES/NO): NO